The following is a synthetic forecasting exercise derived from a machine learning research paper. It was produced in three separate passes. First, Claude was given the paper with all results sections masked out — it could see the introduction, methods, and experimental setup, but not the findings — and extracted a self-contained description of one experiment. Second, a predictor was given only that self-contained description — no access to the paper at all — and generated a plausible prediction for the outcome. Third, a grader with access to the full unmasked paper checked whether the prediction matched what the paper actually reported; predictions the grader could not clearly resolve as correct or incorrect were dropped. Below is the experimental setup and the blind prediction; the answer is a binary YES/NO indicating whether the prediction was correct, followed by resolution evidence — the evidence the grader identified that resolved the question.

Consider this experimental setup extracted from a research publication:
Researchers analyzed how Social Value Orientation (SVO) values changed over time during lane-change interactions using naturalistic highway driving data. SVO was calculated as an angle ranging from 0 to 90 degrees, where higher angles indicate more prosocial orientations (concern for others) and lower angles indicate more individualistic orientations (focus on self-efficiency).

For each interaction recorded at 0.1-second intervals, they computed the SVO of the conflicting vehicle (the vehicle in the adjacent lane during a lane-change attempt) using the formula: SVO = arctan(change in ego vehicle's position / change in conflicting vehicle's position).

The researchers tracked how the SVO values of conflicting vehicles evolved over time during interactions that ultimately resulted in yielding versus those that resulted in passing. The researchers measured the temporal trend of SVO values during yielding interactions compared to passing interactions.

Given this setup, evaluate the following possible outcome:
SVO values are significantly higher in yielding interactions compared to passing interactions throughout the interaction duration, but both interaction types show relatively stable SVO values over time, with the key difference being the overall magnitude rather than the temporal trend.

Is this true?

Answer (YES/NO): NO